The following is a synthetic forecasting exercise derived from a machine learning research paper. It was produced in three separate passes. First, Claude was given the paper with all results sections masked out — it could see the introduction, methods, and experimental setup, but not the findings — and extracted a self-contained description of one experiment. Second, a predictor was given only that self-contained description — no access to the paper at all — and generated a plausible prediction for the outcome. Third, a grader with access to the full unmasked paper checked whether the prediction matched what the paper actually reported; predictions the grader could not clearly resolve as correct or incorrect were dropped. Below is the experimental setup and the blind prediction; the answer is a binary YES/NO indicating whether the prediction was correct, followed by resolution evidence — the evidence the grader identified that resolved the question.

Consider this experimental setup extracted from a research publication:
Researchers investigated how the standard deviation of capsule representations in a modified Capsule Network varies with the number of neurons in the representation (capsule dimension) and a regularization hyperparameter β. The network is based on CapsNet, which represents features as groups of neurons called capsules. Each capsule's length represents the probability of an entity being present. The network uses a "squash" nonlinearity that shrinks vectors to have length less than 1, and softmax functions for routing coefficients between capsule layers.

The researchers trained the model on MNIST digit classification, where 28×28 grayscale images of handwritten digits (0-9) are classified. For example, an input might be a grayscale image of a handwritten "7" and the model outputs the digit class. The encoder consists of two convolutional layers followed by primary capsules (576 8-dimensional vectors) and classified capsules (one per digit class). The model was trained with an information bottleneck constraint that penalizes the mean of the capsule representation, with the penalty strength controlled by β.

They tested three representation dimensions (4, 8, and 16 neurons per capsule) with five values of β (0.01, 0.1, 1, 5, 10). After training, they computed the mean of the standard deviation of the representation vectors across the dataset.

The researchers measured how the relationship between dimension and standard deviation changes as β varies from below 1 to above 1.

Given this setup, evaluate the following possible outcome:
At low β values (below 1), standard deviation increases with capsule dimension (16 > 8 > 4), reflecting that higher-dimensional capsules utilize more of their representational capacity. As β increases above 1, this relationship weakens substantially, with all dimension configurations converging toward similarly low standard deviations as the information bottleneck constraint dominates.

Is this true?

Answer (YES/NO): NO